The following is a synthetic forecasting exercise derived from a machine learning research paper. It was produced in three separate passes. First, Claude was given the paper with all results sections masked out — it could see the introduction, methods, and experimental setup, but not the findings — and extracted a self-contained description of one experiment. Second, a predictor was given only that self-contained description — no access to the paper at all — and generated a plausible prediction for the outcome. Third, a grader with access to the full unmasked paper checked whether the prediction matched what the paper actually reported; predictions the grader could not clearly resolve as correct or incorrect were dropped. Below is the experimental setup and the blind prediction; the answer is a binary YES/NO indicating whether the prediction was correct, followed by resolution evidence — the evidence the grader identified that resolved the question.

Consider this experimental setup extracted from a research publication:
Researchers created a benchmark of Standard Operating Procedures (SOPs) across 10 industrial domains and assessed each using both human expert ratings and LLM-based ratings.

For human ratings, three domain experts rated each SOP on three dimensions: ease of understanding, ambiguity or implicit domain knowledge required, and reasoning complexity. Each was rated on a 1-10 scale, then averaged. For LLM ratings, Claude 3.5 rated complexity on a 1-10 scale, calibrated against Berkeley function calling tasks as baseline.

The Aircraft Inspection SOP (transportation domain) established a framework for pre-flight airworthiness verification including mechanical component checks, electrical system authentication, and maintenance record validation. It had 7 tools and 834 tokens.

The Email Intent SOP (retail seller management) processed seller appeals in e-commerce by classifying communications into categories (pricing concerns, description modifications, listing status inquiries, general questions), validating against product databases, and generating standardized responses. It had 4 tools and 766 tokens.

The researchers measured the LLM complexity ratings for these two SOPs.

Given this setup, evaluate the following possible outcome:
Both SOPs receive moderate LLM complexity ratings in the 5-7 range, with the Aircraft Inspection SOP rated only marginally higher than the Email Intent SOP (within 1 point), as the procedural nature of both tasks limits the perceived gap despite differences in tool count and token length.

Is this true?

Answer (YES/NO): NO